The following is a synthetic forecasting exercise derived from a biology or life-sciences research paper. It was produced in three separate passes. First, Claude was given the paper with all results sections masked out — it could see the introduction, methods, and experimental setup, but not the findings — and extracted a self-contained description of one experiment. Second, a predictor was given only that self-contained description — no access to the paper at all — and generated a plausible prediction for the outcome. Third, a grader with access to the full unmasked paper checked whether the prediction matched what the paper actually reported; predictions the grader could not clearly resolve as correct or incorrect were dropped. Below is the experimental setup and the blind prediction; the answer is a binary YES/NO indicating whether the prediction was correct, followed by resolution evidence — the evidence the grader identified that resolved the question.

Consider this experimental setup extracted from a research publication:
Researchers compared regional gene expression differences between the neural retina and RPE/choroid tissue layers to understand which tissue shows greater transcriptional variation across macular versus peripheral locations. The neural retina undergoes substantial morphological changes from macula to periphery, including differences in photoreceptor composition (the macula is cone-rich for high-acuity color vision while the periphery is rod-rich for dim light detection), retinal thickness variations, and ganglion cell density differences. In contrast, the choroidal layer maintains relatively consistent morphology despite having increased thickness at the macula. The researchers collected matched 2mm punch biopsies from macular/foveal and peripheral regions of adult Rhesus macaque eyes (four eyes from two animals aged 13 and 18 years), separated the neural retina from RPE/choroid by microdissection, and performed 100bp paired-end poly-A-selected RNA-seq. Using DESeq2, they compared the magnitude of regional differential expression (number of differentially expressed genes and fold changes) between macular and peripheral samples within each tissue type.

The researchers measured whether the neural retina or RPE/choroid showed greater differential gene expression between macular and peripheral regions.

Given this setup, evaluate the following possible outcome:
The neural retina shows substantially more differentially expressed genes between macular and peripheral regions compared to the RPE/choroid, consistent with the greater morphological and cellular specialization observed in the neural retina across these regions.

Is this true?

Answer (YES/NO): NO